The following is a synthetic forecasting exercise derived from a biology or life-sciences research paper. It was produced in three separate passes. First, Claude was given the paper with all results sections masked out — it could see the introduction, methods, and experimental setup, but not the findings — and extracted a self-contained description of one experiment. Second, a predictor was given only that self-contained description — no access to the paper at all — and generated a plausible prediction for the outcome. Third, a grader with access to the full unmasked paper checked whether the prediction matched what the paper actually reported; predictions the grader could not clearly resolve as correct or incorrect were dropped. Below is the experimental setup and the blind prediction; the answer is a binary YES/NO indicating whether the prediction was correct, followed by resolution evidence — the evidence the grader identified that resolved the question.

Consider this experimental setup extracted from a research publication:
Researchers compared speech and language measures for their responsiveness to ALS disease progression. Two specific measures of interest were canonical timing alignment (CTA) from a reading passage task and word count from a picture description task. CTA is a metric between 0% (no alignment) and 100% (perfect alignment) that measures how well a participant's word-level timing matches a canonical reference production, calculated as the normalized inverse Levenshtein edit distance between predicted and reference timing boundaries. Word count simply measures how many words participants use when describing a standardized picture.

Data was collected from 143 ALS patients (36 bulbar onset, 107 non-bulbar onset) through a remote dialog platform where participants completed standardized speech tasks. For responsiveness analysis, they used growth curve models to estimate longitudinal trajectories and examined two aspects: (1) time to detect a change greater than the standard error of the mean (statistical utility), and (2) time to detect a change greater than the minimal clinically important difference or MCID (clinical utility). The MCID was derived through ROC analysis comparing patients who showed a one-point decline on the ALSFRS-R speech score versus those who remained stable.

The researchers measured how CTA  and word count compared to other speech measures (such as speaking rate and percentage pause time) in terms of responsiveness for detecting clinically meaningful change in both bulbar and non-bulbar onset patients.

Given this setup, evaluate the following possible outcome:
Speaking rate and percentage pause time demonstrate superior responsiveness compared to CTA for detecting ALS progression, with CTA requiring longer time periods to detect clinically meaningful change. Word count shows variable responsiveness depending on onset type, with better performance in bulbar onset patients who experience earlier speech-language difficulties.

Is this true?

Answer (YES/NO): NO